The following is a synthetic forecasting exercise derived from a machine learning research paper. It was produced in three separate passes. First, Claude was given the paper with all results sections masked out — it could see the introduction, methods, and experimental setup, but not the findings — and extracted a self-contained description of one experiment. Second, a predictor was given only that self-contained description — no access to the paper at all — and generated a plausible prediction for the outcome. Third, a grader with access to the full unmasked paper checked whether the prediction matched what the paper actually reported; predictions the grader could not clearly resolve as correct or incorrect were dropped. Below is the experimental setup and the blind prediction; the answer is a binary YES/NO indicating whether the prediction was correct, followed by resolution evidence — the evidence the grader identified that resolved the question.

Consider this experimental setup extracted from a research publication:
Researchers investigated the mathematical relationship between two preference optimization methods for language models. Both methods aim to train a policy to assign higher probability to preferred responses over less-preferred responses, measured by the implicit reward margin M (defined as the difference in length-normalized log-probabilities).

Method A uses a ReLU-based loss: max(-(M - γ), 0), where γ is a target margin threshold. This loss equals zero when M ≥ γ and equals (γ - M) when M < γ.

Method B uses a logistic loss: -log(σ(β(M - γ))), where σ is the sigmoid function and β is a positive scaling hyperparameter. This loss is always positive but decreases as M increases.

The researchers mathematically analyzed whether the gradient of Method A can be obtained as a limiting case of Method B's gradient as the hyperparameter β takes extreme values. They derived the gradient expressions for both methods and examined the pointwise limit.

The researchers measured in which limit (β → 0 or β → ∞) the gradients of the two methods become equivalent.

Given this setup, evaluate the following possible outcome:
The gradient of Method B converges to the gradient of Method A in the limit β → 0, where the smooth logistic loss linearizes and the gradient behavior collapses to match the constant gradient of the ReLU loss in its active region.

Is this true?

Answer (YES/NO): NO